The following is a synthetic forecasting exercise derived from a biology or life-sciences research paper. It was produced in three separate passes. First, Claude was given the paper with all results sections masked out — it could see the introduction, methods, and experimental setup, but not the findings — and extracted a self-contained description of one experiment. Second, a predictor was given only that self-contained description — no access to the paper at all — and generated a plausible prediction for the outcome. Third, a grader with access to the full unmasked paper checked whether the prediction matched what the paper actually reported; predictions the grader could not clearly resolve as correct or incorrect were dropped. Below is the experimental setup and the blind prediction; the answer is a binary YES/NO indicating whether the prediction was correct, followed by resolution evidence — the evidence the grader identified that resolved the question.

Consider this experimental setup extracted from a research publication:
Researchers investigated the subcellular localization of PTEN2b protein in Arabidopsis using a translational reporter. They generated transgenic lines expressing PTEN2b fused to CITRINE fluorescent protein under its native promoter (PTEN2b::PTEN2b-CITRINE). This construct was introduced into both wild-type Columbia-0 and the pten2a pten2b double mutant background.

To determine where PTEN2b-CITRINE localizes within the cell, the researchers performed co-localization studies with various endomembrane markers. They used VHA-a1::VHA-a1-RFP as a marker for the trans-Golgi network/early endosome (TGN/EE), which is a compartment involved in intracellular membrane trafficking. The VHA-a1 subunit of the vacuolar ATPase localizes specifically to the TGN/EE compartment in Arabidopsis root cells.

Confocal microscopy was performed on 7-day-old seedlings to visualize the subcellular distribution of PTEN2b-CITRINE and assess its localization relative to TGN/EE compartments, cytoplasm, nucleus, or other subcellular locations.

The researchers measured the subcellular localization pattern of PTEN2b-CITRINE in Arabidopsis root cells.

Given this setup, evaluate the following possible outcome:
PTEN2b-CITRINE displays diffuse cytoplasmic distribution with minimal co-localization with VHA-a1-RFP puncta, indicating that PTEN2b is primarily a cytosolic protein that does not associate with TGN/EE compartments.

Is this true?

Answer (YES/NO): NO